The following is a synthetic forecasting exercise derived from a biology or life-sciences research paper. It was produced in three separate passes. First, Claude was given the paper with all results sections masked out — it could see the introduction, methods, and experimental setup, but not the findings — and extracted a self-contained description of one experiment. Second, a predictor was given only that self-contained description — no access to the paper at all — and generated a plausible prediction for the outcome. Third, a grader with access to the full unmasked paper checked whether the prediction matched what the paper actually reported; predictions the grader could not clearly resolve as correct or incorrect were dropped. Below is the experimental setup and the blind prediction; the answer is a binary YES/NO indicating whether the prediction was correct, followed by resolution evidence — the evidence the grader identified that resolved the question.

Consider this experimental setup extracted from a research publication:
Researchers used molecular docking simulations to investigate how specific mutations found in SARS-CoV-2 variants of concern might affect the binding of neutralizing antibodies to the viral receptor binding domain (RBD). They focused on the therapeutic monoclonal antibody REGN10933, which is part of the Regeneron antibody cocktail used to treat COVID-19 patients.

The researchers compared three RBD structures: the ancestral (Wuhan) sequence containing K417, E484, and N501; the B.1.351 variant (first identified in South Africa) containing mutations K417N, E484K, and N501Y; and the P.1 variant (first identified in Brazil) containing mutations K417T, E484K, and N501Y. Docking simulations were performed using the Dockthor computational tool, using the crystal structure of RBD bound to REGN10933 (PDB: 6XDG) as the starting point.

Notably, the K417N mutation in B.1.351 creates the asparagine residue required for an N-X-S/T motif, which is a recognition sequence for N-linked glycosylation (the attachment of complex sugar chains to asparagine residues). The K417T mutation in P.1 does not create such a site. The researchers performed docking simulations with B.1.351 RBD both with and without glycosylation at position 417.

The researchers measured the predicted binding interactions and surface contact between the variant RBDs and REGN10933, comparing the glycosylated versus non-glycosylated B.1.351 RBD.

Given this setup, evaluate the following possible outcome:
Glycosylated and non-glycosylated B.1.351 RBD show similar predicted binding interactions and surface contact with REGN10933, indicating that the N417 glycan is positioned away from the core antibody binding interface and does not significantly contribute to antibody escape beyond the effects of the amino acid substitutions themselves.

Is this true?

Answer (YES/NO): NO